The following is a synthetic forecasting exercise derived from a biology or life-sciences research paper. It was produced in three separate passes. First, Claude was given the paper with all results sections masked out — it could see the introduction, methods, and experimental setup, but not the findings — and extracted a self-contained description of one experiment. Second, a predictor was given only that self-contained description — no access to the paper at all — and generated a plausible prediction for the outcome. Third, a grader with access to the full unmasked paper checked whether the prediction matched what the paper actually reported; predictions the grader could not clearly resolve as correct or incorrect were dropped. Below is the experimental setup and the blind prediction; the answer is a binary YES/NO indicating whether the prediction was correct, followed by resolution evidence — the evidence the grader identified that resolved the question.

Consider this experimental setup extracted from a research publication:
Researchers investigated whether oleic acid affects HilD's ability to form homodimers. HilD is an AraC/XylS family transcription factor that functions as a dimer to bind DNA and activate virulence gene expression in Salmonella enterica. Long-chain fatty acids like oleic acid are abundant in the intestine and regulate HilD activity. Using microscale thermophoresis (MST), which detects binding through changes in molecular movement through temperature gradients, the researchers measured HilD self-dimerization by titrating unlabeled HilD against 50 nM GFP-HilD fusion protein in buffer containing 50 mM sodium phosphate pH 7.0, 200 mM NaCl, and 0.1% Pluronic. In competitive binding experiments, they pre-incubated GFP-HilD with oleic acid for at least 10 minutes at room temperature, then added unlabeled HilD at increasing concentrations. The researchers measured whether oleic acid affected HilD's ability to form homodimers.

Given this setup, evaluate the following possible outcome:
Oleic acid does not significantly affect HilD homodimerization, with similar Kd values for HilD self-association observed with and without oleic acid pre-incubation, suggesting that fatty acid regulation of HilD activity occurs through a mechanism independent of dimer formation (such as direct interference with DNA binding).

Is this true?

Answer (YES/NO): NO